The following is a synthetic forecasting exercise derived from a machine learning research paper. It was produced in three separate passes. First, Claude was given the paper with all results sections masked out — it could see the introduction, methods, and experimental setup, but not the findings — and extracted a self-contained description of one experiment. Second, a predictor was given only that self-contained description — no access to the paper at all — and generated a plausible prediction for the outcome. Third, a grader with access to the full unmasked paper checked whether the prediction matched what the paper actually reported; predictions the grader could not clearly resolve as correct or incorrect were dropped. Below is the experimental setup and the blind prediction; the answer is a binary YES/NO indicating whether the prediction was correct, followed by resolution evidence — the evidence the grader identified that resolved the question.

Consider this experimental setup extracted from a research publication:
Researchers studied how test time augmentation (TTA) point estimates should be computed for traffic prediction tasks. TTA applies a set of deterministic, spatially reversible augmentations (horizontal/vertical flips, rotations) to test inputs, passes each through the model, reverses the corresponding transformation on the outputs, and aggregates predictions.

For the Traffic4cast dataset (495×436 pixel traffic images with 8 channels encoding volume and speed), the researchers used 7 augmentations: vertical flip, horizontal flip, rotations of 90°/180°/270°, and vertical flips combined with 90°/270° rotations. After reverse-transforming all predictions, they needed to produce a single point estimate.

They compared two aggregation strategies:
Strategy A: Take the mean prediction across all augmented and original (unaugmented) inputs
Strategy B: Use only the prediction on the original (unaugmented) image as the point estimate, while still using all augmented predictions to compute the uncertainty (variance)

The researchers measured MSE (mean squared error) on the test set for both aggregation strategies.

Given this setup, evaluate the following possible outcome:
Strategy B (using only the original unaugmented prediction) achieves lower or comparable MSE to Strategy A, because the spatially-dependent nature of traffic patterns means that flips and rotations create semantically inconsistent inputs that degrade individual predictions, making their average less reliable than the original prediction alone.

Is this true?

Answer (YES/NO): YES